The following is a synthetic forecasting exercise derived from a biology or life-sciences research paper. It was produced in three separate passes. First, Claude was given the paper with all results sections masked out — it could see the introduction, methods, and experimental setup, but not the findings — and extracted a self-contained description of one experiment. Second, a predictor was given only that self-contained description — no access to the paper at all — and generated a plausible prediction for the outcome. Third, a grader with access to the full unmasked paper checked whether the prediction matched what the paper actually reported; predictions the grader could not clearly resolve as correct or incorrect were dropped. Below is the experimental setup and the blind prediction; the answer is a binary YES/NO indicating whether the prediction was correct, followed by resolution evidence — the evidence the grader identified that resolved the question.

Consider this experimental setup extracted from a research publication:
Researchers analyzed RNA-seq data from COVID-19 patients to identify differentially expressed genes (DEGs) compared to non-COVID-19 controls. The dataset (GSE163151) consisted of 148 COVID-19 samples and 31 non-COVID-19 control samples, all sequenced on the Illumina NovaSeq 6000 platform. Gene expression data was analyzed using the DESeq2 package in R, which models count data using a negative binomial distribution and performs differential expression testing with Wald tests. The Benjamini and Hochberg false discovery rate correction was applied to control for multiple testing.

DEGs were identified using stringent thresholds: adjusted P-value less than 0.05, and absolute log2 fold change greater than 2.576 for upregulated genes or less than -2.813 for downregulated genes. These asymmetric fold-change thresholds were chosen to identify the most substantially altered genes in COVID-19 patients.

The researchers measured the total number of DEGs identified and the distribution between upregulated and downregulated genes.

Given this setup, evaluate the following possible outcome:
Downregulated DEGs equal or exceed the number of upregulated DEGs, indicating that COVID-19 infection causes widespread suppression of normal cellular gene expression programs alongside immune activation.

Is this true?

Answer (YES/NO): YES